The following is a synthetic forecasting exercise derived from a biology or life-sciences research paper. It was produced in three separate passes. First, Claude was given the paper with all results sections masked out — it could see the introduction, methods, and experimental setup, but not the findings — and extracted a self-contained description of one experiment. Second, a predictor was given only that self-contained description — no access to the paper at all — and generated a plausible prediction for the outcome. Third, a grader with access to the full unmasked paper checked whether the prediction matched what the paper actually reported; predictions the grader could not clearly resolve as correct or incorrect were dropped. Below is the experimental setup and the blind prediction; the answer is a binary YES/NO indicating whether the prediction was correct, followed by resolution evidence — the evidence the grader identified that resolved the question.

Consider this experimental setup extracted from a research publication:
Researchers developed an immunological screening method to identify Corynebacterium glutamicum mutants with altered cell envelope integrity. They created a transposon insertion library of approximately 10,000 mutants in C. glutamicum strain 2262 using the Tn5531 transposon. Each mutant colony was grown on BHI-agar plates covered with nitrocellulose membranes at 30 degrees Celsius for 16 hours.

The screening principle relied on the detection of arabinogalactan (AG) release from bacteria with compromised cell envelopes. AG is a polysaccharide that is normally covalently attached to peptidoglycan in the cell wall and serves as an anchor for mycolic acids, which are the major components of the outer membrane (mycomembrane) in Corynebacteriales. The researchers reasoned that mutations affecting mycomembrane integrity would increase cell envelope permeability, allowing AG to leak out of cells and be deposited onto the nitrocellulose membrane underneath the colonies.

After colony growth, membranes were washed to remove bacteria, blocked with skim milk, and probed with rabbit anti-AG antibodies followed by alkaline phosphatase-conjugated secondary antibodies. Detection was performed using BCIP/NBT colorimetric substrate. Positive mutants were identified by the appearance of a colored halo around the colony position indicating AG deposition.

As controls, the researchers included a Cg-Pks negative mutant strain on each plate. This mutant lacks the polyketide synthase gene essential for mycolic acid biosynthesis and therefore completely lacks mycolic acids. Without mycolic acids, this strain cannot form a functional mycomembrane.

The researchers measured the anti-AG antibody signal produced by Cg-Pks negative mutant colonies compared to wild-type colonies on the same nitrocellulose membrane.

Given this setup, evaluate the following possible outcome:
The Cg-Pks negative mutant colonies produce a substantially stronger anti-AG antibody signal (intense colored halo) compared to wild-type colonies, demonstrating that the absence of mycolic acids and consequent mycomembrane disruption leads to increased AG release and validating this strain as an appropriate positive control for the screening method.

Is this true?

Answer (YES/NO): YES